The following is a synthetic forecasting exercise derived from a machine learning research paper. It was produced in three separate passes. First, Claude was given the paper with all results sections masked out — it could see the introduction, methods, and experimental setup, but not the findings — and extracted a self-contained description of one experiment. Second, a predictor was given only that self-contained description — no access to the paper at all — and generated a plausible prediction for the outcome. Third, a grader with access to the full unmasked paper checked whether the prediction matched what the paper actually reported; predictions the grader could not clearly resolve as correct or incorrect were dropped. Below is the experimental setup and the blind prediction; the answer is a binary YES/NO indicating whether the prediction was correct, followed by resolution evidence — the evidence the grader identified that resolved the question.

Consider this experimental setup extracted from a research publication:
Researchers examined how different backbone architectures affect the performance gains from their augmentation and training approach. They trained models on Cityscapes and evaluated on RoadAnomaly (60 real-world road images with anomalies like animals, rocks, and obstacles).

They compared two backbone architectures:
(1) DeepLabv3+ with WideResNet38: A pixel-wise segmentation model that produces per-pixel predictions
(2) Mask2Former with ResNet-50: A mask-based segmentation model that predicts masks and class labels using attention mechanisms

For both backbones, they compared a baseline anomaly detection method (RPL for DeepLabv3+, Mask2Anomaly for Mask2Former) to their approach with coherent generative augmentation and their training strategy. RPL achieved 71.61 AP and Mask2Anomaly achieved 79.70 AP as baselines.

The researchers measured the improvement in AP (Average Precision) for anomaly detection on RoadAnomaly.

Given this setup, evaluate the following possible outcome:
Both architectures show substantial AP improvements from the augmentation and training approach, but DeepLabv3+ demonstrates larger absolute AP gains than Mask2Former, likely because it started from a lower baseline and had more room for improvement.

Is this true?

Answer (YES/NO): NO